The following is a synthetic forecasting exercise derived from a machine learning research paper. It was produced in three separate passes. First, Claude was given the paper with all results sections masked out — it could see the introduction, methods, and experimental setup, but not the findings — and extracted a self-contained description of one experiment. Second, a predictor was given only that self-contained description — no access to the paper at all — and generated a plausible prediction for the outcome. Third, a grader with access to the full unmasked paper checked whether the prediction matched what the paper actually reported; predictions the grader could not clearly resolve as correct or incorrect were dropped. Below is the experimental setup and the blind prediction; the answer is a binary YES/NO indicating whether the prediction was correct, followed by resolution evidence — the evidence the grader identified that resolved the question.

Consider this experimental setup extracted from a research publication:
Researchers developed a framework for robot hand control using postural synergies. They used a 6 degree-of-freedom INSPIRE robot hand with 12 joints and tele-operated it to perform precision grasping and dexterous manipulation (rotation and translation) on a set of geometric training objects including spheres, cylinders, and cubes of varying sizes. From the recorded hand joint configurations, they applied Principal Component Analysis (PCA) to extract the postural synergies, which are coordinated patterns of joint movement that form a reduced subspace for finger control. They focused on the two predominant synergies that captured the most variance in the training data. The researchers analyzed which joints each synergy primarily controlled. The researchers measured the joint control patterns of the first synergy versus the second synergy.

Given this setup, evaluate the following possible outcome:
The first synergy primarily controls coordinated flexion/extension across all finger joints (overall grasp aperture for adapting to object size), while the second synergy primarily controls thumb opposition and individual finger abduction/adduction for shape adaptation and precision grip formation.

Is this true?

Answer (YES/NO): NO